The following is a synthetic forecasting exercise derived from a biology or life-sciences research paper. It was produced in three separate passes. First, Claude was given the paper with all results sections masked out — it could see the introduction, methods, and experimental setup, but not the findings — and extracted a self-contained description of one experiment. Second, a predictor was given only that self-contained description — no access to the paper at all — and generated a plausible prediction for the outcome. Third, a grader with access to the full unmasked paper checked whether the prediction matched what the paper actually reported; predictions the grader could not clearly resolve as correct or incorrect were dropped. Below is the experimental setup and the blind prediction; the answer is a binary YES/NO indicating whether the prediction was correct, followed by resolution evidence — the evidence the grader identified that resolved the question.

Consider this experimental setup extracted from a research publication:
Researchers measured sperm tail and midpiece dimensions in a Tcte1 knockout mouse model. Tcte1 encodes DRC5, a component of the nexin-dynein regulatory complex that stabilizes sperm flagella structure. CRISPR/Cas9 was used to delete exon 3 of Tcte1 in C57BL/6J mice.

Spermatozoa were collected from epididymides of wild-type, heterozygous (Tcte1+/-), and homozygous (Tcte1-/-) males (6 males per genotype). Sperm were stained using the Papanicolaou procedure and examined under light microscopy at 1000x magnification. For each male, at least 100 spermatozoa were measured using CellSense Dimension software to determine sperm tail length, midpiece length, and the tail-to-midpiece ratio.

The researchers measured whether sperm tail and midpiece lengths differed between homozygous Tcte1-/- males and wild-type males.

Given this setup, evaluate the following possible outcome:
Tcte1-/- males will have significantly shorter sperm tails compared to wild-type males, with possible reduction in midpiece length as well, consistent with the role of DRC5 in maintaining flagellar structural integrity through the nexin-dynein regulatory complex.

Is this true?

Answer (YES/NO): NO